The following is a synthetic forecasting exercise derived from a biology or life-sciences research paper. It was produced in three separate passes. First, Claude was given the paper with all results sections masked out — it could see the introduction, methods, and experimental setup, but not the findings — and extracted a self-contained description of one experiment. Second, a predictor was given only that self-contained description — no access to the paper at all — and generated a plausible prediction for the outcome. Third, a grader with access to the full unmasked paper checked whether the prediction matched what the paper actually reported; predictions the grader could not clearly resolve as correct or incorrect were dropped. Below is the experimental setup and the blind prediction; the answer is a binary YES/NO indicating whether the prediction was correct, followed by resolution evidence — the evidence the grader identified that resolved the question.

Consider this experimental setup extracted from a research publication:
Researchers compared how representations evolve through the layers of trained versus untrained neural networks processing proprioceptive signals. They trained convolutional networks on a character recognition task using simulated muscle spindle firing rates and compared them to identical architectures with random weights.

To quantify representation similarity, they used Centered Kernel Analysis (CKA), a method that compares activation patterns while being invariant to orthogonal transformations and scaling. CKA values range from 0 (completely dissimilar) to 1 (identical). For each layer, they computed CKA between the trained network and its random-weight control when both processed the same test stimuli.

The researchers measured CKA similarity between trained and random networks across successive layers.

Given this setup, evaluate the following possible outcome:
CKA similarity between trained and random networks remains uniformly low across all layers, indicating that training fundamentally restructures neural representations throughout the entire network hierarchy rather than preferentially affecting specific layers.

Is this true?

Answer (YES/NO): NO